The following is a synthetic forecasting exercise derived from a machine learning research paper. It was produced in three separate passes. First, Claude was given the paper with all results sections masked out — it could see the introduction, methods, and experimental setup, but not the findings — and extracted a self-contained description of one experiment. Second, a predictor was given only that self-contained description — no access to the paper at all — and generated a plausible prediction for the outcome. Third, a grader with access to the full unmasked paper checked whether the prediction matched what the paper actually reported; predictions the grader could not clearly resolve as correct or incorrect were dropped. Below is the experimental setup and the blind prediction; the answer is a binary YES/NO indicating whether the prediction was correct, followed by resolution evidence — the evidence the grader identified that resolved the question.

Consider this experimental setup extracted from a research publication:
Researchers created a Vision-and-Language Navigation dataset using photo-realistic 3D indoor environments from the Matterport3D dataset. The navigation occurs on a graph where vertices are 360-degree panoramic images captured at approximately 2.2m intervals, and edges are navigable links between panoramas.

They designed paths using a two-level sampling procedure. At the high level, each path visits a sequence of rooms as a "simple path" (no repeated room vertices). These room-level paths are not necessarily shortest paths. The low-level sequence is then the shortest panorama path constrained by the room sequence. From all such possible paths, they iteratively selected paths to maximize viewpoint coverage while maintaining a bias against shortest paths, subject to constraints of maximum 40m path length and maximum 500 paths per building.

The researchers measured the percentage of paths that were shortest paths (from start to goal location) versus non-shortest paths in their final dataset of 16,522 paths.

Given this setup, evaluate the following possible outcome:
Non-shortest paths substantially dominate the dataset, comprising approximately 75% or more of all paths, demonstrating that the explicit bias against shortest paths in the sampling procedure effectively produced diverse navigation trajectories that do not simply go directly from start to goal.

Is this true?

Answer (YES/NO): NO